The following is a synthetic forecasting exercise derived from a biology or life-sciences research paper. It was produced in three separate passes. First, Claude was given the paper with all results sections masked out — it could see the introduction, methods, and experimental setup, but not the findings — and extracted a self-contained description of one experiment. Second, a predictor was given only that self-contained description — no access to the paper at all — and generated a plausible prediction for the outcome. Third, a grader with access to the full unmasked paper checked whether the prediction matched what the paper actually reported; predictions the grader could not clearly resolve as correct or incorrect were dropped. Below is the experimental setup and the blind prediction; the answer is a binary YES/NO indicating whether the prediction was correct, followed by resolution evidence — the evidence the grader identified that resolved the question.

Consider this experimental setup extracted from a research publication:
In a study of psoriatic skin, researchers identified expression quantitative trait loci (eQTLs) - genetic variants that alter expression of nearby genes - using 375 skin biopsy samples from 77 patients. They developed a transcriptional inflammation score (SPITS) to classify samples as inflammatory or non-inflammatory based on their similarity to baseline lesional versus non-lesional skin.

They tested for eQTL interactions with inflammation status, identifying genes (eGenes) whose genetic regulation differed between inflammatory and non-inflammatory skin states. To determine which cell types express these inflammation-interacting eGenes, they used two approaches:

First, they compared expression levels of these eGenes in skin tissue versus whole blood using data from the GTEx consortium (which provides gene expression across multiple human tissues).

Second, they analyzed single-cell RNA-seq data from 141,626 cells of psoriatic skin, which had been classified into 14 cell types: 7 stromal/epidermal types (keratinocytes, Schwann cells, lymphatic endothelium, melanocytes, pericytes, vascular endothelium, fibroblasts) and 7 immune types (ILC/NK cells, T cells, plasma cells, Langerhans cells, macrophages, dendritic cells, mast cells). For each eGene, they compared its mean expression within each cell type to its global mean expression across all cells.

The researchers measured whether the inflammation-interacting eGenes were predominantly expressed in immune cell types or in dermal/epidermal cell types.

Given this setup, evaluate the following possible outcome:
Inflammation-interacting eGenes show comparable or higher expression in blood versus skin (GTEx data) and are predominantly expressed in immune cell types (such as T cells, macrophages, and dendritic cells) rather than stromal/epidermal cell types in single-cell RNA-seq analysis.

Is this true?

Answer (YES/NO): NO